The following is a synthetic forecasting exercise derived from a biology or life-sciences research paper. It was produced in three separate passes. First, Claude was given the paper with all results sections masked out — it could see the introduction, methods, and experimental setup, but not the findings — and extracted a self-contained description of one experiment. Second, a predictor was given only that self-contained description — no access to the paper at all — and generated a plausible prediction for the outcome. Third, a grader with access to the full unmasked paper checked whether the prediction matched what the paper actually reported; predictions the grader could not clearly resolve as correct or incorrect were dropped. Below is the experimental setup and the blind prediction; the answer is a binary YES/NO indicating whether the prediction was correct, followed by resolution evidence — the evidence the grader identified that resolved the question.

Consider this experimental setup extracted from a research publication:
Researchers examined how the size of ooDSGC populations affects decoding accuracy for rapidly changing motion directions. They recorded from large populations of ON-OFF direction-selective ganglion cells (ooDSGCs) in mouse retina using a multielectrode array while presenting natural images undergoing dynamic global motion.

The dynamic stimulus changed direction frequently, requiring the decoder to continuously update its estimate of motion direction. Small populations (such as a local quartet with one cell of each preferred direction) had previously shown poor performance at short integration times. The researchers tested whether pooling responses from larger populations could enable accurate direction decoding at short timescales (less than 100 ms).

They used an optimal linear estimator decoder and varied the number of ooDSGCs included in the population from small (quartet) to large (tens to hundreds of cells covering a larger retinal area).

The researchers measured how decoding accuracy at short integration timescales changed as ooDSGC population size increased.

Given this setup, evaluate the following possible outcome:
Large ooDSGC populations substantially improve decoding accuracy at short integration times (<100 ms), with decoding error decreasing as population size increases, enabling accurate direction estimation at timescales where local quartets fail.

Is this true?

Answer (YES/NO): YES